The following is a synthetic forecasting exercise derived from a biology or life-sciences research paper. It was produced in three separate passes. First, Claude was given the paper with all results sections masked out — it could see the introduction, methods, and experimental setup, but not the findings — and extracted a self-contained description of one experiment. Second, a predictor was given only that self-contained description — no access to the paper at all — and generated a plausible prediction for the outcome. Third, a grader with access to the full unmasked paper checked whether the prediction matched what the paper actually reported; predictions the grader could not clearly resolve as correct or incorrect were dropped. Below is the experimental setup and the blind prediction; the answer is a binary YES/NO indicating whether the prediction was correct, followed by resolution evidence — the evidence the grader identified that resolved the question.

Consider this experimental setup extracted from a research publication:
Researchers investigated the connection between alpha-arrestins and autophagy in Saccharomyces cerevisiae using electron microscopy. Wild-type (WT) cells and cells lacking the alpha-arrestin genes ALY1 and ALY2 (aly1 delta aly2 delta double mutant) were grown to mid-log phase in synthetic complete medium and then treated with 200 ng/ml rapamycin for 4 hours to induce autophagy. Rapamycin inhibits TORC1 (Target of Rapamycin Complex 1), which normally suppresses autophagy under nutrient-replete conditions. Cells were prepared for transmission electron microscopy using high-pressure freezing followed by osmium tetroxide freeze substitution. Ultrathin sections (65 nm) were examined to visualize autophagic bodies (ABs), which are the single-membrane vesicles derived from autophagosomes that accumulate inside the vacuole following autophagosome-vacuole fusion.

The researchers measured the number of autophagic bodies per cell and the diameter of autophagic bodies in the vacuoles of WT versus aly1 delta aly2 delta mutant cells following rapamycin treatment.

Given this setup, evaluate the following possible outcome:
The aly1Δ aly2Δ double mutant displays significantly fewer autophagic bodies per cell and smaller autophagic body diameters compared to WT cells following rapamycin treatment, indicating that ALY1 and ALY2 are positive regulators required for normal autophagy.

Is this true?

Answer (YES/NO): NO